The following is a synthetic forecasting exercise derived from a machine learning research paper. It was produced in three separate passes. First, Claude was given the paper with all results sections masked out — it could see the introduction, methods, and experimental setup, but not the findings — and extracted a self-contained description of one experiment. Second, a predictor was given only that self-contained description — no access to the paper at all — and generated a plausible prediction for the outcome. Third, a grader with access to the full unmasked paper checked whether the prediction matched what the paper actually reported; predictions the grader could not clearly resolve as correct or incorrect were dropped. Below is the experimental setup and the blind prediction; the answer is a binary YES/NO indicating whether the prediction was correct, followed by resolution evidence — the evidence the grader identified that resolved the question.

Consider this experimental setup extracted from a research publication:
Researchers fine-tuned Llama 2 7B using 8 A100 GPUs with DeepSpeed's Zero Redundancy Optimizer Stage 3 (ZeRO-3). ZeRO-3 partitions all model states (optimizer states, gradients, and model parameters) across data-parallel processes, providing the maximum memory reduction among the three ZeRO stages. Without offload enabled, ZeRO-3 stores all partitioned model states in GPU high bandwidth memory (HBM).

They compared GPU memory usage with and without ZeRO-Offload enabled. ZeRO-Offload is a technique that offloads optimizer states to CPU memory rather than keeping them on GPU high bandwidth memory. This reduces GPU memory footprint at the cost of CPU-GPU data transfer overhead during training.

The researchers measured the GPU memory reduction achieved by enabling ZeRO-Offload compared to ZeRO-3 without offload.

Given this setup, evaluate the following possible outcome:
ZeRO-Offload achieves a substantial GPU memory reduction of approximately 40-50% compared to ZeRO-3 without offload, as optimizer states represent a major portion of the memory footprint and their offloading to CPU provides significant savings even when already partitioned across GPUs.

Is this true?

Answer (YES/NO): NO